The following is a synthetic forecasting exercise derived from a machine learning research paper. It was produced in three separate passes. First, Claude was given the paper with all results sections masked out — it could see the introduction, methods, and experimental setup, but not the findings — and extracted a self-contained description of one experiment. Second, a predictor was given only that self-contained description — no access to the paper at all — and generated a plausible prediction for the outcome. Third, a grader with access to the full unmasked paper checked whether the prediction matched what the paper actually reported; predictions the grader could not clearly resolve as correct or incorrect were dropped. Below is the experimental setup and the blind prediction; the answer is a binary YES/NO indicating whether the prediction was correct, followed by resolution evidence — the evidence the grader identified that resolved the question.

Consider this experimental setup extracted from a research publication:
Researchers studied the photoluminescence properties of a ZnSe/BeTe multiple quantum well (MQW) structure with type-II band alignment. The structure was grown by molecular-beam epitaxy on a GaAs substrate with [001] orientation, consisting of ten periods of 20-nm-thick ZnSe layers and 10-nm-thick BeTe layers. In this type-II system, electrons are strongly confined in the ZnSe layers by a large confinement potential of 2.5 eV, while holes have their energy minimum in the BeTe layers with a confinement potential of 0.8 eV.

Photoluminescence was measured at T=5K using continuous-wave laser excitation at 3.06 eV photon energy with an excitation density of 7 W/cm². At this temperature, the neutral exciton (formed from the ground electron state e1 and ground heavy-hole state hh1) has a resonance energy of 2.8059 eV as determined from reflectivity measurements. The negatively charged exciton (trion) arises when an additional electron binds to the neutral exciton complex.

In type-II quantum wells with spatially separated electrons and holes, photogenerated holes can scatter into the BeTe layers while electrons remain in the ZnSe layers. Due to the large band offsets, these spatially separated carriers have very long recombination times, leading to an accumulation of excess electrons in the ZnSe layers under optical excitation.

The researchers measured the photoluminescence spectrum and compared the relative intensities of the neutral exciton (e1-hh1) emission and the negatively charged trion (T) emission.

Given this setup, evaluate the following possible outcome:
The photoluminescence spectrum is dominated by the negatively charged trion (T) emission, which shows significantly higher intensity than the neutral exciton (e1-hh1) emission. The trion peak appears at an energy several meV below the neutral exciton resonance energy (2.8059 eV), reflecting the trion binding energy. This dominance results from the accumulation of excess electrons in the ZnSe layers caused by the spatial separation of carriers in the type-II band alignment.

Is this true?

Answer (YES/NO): YES